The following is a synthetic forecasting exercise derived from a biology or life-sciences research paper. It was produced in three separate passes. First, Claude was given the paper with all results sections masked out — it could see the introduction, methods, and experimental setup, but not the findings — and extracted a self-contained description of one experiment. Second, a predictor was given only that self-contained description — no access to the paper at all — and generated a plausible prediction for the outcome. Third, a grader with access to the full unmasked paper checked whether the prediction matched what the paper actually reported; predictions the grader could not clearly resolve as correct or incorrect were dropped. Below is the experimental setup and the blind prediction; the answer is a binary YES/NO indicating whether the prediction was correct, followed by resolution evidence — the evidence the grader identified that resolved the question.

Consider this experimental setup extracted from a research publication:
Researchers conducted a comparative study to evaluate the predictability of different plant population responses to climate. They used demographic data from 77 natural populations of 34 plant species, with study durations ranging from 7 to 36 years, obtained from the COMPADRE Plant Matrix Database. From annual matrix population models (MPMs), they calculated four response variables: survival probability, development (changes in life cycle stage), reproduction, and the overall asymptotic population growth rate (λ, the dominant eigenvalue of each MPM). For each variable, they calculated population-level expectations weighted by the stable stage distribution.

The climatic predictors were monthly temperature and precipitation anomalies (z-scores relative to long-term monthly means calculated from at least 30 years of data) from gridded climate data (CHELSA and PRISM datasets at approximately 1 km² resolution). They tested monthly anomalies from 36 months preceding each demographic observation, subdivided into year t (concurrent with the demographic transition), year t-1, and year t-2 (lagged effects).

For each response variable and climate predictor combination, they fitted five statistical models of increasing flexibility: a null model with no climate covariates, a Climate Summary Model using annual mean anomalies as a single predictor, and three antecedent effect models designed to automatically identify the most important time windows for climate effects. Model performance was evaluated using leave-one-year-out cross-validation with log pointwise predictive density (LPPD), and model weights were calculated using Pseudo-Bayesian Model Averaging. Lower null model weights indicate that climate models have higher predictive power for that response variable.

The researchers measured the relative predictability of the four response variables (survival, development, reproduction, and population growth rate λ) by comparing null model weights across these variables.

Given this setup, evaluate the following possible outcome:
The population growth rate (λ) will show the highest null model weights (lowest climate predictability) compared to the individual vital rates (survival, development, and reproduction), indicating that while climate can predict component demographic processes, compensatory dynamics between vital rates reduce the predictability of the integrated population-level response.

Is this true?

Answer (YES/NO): YES